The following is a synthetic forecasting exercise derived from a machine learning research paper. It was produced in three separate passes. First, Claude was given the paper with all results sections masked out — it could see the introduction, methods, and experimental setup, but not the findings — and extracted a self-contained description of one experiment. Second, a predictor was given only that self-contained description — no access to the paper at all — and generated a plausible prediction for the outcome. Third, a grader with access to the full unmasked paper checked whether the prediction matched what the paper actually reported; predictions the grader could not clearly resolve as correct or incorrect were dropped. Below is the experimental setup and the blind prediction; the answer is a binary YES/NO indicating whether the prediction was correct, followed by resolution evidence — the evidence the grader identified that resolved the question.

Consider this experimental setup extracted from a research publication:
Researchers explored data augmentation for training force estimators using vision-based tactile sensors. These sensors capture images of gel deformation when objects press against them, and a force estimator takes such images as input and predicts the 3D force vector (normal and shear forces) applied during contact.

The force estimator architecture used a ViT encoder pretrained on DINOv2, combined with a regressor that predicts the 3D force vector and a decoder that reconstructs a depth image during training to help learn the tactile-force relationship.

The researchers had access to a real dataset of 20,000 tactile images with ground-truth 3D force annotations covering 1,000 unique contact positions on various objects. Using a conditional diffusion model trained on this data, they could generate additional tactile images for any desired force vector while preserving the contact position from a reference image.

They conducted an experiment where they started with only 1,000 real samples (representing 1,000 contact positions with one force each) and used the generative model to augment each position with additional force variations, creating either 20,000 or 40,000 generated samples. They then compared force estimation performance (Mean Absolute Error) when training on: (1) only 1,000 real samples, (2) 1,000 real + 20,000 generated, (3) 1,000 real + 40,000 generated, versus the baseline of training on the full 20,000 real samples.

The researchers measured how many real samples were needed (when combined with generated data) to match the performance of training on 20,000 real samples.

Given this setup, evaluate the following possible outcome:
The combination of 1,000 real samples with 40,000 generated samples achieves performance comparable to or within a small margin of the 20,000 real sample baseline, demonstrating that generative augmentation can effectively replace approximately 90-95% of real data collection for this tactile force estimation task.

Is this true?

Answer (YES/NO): NO